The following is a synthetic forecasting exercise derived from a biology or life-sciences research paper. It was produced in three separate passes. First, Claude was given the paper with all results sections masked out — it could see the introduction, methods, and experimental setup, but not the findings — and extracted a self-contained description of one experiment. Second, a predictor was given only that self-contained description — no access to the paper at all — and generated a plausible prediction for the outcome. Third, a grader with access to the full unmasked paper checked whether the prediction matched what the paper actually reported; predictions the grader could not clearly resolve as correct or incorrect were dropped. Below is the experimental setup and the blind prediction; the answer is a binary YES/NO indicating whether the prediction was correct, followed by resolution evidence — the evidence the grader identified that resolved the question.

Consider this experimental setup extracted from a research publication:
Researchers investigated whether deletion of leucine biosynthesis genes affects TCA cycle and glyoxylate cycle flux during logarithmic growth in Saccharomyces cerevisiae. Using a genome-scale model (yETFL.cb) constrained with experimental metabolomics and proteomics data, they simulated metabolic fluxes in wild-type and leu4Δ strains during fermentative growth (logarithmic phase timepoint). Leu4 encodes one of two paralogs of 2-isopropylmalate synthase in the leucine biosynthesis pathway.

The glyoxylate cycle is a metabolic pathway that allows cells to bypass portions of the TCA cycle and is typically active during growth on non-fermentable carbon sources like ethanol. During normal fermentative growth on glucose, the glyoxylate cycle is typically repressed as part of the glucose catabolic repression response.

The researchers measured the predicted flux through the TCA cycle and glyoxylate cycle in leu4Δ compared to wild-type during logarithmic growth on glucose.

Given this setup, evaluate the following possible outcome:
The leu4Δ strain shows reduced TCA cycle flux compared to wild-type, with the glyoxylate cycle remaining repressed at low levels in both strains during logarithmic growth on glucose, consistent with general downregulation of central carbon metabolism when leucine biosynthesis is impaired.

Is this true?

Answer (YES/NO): NO